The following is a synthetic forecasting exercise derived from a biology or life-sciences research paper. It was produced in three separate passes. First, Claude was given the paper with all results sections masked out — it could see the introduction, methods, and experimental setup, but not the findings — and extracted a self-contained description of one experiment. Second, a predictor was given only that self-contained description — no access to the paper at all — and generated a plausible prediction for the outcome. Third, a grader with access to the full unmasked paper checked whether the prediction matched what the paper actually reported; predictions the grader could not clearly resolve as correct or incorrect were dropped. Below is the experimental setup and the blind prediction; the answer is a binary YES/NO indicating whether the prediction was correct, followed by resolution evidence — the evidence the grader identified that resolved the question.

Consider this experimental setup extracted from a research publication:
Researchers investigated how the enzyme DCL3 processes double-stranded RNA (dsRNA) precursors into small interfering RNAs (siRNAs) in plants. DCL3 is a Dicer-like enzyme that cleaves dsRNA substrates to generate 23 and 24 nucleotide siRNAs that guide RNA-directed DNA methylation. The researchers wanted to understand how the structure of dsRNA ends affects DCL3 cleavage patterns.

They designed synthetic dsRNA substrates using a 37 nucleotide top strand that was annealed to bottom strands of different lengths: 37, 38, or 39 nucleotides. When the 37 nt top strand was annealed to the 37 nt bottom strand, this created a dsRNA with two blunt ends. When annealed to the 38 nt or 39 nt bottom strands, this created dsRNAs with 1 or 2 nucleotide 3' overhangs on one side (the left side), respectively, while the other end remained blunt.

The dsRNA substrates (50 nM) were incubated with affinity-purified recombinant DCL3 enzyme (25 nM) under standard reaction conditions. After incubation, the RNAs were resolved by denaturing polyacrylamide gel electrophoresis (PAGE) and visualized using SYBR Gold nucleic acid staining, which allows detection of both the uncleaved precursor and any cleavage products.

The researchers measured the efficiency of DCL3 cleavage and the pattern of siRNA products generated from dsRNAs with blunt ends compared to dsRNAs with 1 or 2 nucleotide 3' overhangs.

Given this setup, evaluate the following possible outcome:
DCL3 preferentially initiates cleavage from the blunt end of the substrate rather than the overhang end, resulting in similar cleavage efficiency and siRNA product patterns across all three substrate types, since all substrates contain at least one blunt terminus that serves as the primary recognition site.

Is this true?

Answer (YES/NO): NO